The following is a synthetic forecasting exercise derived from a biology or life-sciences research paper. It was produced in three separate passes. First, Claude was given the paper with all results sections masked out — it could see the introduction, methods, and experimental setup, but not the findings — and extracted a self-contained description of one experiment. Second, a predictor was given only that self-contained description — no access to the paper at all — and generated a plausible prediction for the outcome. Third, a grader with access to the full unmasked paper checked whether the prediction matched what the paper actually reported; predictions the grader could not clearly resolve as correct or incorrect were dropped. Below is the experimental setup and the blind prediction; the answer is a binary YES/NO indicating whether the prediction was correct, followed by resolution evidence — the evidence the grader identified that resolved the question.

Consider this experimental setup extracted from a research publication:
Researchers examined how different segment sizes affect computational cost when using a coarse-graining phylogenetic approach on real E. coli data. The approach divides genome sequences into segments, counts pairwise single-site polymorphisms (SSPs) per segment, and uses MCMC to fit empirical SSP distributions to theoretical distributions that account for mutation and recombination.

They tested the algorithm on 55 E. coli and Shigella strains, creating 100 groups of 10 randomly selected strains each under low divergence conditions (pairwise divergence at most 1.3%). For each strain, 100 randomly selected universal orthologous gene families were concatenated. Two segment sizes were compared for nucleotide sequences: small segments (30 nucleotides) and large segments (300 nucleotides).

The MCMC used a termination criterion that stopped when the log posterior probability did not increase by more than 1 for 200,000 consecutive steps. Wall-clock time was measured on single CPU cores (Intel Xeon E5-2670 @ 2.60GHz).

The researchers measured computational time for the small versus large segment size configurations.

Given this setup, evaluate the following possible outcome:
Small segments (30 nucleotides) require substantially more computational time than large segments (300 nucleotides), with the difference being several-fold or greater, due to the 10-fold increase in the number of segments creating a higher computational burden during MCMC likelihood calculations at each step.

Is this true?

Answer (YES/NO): NO